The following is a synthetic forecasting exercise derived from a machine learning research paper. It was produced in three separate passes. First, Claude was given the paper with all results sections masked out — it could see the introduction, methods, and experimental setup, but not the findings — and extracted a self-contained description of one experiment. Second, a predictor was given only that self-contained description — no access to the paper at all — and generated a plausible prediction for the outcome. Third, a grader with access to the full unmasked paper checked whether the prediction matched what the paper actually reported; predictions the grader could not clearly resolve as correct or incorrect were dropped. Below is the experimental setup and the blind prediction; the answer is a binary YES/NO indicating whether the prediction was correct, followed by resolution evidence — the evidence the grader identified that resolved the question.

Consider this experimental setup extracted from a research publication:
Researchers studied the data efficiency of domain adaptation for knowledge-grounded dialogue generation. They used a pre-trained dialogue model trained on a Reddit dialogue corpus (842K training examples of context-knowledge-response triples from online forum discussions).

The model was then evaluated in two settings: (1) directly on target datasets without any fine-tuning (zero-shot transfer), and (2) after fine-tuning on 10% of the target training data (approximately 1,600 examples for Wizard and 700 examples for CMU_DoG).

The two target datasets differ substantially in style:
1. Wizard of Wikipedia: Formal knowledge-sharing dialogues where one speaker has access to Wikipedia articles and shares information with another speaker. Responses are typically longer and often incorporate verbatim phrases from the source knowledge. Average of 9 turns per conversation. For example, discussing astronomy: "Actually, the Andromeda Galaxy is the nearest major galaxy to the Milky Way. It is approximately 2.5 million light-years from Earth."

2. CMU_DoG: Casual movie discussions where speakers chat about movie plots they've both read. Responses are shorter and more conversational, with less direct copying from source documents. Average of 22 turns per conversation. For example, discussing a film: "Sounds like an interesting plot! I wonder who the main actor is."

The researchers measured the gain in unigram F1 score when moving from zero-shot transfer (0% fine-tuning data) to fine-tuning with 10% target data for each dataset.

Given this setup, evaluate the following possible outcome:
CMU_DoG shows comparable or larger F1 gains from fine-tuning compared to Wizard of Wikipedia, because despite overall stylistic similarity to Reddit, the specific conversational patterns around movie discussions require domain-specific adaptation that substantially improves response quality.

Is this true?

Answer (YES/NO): YES